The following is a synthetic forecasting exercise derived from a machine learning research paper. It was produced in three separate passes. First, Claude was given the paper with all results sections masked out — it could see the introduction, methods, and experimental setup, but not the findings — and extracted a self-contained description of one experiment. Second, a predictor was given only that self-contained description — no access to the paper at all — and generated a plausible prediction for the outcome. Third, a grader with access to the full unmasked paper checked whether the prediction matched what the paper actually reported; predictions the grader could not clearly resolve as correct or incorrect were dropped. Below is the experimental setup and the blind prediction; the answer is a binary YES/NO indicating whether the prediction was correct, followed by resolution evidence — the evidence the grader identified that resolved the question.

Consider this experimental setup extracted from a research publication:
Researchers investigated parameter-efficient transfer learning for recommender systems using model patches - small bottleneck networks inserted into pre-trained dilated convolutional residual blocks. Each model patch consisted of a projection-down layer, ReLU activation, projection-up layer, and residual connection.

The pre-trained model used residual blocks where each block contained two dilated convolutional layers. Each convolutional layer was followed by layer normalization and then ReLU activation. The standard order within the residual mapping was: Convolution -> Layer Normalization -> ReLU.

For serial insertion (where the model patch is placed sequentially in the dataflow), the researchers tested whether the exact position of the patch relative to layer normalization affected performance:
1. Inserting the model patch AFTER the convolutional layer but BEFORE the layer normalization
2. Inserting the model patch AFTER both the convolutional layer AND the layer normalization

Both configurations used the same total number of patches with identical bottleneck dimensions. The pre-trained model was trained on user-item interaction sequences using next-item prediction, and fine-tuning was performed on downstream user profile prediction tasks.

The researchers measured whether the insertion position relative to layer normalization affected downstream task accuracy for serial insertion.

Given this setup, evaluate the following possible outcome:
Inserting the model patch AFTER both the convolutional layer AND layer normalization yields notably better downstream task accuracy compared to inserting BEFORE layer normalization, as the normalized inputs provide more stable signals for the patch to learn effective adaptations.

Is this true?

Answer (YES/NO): NO